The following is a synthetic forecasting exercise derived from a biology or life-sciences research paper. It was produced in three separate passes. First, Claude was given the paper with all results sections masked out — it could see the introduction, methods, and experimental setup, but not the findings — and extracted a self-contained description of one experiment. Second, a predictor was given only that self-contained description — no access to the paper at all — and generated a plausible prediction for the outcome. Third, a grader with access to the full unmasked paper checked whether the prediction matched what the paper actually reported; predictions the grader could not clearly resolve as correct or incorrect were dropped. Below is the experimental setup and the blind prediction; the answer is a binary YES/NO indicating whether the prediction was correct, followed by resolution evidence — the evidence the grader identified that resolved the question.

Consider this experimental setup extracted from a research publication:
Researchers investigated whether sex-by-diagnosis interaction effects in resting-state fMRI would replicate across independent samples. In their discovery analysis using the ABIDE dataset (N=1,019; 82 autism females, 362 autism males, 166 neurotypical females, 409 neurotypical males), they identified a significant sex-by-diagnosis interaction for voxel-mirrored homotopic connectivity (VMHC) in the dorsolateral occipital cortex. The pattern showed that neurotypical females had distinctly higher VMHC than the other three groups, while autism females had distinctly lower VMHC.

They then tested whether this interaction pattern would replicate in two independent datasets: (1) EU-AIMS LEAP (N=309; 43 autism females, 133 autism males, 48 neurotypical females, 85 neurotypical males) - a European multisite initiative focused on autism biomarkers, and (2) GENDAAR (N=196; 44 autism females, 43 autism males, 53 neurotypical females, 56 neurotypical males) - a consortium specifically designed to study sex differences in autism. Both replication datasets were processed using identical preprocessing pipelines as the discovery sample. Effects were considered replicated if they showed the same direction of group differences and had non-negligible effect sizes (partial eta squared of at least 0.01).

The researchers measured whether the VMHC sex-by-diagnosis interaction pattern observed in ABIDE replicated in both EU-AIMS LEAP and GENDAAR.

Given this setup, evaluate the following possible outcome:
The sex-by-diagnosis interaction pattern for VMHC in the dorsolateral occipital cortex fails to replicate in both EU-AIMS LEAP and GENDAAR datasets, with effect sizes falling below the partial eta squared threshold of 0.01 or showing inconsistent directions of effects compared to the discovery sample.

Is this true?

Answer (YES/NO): NO